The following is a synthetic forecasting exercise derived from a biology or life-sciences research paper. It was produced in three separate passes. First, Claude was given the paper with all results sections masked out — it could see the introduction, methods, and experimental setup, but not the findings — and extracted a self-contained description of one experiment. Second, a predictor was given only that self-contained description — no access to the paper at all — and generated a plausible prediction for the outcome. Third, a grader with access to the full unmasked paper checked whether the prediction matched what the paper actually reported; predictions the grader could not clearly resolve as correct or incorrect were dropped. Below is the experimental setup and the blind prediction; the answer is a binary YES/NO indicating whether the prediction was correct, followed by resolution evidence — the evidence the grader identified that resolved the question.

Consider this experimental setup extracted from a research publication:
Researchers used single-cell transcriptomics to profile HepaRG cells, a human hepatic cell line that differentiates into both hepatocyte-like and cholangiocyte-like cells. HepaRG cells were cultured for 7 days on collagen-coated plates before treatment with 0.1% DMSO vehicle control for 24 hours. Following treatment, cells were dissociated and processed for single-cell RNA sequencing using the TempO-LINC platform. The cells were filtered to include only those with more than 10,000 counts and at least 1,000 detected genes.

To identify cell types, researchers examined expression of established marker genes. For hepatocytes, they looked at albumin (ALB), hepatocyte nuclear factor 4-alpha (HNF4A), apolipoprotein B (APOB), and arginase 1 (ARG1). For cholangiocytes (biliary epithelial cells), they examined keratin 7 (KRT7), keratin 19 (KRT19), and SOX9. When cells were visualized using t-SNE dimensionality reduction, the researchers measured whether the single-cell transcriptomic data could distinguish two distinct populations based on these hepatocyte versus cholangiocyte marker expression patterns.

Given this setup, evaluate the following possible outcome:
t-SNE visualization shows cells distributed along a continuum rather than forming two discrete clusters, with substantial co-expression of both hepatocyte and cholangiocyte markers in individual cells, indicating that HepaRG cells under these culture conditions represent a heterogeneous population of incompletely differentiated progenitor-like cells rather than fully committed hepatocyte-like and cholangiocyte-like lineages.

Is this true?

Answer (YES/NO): NO